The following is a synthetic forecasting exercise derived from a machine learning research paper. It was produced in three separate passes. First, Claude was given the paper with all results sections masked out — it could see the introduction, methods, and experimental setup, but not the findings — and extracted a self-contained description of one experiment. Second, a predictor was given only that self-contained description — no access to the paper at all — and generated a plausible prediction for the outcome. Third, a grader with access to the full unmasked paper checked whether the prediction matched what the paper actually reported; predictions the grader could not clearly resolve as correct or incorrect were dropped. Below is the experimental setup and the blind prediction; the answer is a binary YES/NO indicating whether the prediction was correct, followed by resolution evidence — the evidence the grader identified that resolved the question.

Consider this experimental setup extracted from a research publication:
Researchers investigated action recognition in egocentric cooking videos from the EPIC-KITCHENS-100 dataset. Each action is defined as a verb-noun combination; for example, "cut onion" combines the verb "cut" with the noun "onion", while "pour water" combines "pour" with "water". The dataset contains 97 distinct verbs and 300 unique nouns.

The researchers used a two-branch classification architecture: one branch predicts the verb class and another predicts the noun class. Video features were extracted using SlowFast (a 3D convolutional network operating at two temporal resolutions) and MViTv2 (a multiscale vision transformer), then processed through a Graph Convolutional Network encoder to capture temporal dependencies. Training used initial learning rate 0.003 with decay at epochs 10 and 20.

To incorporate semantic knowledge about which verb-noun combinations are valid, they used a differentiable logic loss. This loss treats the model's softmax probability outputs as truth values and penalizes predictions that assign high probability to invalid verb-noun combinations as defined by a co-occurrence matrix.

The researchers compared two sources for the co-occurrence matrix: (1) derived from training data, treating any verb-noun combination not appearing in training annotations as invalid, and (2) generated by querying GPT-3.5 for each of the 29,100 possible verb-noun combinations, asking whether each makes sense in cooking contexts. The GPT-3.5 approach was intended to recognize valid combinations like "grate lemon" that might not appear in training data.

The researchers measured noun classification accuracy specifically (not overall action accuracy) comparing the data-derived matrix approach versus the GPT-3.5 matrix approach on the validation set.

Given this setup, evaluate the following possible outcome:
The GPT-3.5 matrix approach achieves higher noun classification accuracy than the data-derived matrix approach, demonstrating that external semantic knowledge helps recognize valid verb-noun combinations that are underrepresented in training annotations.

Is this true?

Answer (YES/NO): YES